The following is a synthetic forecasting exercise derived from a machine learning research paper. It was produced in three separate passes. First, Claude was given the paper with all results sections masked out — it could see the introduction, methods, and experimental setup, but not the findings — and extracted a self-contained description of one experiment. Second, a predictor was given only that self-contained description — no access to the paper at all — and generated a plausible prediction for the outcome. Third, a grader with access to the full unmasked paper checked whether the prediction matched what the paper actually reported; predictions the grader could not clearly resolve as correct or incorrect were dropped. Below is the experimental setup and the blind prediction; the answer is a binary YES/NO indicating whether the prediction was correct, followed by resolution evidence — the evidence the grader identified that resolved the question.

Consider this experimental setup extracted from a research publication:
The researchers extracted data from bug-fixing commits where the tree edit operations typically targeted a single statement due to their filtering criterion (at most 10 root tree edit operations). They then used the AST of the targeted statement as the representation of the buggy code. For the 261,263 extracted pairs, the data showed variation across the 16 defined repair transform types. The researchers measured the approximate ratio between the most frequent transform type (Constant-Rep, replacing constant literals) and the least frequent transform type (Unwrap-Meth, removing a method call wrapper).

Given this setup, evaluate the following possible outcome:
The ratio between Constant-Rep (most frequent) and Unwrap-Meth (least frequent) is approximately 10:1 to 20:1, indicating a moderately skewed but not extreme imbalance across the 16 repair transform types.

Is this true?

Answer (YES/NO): NO